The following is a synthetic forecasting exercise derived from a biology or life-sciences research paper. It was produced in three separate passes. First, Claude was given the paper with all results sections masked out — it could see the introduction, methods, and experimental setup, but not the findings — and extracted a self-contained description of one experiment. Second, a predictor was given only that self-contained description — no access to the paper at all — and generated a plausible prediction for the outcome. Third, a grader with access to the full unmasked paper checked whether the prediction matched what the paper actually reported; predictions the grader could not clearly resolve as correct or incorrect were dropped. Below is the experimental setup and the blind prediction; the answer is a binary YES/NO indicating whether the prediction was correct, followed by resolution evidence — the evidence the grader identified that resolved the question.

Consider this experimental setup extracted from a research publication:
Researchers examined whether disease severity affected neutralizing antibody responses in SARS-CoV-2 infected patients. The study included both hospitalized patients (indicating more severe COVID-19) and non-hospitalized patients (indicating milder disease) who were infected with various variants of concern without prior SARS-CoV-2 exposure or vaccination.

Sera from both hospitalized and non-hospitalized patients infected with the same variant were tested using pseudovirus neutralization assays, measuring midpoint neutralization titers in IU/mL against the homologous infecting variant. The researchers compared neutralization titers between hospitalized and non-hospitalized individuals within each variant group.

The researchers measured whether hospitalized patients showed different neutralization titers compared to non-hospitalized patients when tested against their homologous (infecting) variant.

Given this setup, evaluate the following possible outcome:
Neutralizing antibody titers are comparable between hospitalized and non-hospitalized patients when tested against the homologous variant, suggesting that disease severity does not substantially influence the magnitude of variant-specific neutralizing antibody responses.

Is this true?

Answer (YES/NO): NO